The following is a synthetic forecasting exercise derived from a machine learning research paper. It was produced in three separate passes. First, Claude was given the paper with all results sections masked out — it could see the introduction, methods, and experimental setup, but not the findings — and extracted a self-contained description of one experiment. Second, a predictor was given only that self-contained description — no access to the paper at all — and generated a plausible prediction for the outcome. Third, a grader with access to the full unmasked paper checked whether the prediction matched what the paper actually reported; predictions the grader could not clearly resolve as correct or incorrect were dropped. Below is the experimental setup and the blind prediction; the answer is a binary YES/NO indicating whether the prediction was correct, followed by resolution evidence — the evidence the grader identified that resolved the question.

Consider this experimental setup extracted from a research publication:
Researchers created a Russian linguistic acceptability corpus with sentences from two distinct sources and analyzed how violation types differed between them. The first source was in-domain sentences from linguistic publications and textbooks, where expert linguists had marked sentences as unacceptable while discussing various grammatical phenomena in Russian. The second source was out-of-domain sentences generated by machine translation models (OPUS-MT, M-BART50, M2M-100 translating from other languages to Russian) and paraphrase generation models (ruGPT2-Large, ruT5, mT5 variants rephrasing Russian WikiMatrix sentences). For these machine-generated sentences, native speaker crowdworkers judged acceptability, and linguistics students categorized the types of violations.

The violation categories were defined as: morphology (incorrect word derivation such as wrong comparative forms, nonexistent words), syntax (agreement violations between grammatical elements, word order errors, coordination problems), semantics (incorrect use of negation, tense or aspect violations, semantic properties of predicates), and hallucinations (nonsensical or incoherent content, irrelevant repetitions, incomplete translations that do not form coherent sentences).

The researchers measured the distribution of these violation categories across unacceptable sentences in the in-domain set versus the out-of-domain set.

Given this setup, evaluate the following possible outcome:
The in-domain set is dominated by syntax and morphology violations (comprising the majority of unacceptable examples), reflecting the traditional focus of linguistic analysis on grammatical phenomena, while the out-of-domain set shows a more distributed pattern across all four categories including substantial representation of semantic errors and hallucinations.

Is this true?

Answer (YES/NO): NO